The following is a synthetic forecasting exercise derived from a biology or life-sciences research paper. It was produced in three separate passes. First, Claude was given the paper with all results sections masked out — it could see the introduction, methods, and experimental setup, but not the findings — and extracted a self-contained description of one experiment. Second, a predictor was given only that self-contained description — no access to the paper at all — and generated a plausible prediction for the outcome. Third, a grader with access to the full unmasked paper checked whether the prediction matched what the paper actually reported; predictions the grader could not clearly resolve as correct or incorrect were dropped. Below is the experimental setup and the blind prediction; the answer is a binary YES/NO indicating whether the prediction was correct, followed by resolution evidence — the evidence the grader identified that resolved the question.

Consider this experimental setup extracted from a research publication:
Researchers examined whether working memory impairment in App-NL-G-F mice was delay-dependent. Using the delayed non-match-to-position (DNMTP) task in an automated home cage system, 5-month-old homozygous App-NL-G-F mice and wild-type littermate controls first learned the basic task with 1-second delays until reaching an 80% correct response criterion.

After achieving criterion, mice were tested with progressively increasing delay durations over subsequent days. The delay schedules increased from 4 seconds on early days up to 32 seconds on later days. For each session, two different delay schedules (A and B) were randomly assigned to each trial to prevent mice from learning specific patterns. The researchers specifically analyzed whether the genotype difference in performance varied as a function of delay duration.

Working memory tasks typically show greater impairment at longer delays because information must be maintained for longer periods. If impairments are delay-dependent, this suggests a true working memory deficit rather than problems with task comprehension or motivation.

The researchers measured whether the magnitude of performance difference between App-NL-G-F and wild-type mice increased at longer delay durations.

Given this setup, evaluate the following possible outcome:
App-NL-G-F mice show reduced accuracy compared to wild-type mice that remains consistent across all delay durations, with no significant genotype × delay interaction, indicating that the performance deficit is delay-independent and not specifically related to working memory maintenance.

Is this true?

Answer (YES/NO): NO